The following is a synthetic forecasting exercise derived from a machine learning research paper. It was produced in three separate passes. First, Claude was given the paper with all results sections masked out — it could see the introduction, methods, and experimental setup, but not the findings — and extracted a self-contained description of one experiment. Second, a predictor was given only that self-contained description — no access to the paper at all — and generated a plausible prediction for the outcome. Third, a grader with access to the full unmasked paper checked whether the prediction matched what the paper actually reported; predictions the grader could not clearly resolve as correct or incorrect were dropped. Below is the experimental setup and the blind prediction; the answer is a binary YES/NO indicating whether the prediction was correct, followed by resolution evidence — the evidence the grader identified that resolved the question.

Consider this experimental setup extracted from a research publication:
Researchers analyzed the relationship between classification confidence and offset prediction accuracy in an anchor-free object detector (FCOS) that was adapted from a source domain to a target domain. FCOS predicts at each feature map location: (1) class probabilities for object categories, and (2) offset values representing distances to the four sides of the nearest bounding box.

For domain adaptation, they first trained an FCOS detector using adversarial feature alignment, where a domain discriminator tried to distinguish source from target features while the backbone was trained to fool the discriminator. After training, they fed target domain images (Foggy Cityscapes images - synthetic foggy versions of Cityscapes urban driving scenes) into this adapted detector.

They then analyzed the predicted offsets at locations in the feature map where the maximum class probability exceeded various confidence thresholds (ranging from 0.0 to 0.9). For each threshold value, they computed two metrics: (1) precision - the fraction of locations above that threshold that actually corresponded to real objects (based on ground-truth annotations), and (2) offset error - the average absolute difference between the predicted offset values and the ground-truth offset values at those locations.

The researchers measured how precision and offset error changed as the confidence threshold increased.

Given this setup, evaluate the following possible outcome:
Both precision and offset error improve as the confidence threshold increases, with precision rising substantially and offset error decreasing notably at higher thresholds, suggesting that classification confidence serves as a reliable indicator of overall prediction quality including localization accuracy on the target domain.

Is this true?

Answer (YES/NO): YES